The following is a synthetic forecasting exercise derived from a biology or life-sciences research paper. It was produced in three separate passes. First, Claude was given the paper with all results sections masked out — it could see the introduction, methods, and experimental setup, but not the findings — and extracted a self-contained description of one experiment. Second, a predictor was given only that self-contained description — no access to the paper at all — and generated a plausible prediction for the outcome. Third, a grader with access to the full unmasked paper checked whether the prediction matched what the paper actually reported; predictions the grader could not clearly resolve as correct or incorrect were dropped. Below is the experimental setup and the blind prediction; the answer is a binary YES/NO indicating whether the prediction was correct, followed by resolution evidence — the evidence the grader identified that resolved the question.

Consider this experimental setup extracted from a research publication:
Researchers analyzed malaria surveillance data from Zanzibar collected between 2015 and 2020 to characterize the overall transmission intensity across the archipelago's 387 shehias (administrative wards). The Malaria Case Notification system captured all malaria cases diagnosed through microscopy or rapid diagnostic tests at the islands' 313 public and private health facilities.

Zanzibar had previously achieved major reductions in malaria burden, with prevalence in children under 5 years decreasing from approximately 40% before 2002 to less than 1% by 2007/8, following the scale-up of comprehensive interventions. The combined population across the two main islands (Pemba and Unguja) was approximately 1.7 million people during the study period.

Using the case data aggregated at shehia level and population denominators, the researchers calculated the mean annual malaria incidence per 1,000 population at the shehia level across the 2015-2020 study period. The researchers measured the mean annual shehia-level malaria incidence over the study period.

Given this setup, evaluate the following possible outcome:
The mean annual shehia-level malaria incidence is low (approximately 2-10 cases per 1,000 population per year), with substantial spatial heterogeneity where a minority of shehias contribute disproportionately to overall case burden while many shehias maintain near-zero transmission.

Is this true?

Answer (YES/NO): YES